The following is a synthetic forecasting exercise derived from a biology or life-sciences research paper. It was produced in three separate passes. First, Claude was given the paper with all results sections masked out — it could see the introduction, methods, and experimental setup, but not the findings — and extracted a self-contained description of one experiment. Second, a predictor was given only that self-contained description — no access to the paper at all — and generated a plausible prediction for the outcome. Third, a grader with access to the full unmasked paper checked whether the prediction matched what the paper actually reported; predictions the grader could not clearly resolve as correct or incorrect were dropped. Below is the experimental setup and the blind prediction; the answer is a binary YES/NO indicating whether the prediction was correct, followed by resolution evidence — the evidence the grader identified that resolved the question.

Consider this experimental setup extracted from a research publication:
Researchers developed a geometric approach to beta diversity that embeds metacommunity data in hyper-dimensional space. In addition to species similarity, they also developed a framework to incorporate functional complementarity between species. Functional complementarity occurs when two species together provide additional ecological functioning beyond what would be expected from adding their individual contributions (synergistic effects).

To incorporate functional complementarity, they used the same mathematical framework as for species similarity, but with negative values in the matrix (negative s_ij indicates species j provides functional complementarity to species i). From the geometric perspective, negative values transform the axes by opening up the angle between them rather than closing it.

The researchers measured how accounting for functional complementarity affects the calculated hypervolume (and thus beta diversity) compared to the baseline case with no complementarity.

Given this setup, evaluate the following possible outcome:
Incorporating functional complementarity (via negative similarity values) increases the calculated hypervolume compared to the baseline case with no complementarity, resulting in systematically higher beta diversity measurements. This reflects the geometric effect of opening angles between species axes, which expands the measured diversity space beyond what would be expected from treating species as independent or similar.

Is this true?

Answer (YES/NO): YES